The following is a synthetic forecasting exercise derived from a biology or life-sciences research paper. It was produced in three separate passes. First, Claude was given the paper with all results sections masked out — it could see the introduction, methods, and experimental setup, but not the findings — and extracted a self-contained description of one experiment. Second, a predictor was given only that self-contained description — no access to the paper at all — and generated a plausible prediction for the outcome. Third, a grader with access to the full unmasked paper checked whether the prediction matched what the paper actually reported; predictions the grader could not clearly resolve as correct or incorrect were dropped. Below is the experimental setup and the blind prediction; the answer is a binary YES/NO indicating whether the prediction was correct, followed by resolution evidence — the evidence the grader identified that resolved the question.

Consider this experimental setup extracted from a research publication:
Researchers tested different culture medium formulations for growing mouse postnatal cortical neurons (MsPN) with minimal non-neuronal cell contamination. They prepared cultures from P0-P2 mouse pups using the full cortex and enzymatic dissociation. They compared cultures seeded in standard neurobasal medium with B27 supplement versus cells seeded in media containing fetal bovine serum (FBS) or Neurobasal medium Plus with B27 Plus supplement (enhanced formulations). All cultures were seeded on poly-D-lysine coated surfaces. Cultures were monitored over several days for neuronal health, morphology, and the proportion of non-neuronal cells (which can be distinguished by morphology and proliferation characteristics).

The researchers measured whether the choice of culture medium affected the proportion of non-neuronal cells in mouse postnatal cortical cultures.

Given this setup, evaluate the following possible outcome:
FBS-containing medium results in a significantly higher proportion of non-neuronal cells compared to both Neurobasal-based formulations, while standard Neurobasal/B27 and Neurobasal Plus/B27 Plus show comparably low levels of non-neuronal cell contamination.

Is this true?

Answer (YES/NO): NO